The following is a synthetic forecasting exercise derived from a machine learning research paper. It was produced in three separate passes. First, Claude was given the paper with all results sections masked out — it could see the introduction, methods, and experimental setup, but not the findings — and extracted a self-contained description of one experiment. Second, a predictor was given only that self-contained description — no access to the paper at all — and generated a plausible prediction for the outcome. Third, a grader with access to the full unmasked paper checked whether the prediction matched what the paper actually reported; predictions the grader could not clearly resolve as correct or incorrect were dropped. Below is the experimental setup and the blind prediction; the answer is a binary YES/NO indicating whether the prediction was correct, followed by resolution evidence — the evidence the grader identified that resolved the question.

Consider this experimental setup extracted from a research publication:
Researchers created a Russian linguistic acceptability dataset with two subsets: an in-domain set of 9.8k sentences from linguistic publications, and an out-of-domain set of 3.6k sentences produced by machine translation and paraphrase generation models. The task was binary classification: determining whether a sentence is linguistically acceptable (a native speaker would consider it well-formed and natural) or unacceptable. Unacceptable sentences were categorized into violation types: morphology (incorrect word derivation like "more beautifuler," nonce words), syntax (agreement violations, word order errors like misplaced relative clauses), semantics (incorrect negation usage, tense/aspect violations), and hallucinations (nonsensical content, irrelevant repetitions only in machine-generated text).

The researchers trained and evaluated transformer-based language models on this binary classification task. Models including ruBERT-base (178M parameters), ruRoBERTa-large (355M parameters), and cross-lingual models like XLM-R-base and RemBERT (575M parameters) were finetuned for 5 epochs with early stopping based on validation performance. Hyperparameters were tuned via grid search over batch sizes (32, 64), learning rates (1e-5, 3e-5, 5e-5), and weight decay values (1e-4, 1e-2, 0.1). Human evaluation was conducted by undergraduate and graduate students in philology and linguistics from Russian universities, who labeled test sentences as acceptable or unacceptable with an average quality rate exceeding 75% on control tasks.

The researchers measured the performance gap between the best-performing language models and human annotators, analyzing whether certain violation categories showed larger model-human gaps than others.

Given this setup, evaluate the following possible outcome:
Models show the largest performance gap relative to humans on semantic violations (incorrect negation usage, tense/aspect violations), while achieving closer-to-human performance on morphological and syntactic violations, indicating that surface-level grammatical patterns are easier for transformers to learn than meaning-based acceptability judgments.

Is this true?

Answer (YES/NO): NO